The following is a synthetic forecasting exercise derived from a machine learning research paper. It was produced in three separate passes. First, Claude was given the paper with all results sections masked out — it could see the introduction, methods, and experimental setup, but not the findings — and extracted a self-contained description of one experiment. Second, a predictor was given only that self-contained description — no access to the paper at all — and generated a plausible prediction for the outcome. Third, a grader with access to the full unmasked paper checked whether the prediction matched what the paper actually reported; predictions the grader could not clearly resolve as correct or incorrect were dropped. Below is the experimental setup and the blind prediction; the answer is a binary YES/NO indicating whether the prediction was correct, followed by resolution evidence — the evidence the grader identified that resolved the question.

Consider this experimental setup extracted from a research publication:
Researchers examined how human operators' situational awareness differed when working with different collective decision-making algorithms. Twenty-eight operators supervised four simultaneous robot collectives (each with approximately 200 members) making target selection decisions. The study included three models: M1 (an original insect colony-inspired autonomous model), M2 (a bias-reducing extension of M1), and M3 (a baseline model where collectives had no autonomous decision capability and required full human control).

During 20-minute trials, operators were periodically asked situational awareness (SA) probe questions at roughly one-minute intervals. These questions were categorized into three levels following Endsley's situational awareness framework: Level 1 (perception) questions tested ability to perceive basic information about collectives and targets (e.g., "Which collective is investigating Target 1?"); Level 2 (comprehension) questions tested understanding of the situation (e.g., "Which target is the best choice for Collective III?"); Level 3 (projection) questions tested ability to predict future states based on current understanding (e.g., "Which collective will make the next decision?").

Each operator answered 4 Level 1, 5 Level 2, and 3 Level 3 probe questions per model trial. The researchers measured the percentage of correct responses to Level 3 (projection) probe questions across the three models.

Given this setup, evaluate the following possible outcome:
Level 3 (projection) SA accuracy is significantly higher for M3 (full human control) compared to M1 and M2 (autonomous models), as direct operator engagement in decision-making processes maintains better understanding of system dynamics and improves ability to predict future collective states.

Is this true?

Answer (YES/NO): NO